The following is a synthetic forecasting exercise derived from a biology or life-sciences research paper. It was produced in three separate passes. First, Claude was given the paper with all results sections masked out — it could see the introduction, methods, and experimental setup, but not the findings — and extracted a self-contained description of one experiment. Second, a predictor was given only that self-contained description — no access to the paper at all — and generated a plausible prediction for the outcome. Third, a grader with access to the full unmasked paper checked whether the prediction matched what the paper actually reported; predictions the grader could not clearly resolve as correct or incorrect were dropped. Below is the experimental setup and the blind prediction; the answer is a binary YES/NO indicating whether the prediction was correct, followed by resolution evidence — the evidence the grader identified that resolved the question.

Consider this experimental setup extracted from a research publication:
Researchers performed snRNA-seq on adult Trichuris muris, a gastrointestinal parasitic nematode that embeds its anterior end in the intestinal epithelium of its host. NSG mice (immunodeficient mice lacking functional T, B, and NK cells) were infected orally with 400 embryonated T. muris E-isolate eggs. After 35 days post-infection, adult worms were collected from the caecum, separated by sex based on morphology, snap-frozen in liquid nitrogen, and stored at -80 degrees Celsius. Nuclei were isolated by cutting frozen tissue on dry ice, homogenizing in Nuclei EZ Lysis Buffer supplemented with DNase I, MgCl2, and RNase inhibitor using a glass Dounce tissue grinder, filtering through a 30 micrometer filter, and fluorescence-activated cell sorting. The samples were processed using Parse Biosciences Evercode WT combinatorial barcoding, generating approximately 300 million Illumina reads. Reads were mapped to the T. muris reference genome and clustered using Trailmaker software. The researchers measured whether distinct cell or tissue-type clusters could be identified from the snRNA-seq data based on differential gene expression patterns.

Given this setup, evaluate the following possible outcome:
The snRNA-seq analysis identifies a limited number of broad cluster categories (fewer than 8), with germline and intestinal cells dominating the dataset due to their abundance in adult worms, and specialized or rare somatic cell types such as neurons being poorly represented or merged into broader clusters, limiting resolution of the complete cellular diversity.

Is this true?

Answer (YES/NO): NO